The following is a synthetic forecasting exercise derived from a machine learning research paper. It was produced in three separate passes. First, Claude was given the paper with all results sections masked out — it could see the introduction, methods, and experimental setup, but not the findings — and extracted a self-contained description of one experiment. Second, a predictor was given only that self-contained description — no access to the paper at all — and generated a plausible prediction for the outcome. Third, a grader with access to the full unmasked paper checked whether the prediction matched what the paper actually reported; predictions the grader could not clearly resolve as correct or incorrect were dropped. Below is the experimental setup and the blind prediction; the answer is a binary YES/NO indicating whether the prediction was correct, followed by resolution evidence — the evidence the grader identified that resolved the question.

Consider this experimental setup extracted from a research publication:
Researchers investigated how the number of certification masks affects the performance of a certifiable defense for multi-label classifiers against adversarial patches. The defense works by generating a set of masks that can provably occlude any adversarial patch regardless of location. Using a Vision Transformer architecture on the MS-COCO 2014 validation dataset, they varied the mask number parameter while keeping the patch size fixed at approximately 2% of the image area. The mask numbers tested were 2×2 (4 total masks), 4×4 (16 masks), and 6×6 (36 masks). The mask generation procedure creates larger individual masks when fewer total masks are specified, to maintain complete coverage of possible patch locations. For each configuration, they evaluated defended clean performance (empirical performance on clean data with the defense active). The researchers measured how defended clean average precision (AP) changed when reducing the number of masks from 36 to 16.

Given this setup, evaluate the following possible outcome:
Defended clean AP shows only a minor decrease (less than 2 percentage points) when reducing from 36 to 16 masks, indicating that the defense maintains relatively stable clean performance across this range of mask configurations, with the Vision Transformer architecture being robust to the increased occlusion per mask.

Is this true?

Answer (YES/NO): YES